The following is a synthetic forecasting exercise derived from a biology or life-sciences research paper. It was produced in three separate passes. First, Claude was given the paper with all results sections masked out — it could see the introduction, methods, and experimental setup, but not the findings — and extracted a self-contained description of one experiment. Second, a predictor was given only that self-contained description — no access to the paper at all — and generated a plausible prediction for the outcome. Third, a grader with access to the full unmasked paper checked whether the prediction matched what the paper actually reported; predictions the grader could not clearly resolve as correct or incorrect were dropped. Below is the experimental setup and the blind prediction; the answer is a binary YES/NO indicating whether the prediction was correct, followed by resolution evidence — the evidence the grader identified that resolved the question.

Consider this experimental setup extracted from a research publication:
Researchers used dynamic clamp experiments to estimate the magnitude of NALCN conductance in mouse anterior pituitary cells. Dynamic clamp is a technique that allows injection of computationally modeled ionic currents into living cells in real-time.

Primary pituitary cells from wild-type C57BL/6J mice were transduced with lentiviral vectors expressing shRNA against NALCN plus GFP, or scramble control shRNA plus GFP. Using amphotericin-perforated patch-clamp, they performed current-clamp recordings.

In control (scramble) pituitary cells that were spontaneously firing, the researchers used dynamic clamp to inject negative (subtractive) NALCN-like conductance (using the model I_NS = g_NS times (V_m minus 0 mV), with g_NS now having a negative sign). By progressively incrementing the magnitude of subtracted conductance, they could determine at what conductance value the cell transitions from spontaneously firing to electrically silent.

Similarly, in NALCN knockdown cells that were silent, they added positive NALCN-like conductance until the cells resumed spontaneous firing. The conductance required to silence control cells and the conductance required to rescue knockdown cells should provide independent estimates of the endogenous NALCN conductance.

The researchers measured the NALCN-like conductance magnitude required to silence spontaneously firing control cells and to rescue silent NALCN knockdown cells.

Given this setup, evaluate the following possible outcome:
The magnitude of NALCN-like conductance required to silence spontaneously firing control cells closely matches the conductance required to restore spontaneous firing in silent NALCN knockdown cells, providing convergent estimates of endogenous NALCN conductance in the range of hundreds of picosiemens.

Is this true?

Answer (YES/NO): NO